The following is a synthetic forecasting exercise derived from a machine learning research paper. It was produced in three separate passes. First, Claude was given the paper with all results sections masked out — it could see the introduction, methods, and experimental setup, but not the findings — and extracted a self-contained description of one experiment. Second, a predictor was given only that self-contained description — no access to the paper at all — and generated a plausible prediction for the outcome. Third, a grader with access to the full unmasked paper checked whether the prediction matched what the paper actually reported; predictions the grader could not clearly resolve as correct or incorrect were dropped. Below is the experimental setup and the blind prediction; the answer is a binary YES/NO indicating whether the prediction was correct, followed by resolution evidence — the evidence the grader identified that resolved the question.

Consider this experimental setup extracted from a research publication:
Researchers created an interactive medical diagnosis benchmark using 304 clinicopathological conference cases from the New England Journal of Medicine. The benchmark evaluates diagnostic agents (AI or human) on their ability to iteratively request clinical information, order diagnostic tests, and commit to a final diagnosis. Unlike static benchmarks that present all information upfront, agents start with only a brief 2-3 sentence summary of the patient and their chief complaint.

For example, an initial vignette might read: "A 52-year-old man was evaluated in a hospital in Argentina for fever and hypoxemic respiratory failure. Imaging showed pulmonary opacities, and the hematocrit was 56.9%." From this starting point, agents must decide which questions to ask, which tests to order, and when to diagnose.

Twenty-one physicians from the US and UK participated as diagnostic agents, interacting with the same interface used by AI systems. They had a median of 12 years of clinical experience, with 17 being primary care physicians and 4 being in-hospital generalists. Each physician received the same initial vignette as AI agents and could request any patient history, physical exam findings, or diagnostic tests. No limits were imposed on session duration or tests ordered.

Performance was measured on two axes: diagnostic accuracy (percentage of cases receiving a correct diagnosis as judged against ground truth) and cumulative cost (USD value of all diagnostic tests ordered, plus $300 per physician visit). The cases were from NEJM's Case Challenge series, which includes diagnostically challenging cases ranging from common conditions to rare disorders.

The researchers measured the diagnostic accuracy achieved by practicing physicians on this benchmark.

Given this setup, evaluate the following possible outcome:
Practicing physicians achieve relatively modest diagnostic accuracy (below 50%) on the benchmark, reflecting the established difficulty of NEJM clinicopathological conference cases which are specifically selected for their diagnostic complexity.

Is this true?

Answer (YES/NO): YES